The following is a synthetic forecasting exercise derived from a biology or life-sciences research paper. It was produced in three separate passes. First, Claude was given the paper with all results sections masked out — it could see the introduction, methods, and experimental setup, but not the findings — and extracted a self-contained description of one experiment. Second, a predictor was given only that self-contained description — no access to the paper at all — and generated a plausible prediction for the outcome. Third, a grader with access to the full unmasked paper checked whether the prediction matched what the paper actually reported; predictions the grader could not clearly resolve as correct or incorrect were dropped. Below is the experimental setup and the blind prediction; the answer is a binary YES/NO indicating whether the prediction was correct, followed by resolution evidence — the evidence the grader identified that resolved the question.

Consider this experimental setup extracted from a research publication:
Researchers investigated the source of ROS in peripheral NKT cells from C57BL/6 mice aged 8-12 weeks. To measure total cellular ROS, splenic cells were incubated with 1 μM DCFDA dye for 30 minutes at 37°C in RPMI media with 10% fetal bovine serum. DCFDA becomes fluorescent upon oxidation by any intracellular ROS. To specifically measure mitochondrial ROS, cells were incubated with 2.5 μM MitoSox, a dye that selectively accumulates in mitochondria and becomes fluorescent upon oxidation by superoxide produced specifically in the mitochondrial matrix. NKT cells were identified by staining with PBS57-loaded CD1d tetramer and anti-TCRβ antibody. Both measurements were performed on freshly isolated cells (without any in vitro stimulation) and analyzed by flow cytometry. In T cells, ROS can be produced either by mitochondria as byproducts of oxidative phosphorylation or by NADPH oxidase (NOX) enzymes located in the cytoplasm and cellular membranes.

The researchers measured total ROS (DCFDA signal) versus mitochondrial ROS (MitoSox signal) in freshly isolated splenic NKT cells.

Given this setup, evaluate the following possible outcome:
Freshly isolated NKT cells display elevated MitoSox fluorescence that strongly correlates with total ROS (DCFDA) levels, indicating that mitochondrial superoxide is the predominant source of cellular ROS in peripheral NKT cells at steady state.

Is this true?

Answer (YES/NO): NO